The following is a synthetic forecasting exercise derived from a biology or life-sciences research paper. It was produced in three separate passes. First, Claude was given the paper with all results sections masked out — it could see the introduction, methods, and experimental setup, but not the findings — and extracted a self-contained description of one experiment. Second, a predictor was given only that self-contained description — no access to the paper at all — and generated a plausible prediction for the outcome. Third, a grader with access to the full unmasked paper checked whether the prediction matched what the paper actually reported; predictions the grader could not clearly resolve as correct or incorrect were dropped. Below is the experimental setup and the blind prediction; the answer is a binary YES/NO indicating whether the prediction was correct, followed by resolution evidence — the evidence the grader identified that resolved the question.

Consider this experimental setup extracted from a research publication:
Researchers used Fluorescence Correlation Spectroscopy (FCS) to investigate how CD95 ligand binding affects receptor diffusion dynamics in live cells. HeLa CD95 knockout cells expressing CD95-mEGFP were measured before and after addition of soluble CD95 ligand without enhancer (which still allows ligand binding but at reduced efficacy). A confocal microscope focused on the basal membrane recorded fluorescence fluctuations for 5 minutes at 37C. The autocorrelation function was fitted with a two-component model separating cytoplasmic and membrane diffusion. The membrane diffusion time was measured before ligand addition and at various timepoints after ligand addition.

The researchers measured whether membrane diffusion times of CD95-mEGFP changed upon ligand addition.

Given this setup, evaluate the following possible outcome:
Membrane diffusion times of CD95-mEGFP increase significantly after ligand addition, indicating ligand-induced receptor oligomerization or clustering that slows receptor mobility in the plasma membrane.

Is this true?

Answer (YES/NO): NO